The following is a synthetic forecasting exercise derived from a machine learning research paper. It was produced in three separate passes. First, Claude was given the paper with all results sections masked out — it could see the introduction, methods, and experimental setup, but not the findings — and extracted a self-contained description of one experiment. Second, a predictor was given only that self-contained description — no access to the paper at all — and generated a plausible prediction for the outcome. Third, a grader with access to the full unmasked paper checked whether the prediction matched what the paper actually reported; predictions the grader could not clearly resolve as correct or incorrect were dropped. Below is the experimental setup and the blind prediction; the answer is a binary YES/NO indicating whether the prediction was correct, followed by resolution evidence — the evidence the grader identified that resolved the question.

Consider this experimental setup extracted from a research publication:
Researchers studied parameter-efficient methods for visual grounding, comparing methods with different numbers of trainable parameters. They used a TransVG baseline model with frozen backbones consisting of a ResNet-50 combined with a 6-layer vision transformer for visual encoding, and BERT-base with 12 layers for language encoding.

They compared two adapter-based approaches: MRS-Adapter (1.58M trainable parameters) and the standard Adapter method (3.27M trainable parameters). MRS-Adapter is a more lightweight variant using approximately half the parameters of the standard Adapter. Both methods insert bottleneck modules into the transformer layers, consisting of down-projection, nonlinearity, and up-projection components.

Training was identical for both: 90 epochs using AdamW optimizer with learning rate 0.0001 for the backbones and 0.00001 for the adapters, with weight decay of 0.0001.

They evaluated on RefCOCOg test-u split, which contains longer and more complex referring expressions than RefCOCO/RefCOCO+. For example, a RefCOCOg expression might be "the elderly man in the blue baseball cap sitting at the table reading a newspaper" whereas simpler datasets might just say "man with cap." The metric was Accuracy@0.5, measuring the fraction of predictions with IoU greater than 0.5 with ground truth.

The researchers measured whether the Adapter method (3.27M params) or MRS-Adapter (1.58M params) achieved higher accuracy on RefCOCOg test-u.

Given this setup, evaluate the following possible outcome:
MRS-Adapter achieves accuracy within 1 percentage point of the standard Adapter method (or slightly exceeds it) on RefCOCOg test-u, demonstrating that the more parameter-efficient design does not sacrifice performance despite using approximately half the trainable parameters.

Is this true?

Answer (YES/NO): NO